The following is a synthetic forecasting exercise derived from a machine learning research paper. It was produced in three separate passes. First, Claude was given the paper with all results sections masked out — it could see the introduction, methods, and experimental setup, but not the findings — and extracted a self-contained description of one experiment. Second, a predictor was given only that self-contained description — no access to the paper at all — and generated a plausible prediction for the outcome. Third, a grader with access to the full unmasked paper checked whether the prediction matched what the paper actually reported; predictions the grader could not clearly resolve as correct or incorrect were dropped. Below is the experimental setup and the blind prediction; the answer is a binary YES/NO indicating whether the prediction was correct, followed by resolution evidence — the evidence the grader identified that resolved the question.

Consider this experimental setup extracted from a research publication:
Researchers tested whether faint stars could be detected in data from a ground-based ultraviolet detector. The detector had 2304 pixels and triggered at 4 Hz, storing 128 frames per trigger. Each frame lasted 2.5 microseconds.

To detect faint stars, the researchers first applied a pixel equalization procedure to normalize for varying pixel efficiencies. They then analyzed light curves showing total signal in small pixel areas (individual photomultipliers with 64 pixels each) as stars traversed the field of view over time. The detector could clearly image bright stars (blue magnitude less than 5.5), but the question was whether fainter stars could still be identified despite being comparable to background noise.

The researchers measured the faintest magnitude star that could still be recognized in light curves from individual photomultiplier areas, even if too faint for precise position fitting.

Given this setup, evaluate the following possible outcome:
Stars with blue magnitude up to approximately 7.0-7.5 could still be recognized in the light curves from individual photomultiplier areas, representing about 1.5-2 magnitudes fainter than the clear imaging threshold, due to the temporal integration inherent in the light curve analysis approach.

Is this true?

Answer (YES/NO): NO